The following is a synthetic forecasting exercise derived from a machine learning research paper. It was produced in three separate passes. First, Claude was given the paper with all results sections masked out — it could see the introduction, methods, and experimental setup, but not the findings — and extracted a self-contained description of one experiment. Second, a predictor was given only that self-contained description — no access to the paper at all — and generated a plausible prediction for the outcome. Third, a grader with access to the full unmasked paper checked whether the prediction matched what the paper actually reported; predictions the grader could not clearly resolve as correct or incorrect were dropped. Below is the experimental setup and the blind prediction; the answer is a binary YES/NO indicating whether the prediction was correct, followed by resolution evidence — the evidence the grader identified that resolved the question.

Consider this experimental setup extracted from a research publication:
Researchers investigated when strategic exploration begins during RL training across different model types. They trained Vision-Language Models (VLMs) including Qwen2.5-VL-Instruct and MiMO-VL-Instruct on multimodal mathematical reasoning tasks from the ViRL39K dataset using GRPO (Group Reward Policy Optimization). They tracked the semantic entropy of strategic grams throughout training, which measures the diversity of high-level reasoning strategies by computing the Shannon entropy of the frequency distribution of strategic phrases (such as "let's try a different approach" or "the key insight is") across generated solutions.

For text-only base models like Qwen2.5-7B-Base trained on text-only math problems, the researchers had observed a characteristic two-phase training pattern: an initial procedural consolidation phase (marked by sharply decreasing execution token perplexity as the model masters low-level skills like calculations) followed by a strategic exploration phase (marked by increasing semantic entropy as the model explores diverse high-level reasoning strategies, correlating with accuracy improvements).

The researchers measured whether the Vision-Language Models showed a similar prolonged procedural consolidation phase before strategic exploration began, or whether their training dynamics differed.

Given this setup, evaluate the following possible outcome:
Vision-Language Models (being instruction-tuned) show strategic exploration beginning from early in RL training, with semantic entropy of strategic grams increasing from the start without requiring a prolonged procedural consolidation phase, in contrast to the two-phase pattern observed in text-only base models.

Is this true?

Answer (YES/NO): YES